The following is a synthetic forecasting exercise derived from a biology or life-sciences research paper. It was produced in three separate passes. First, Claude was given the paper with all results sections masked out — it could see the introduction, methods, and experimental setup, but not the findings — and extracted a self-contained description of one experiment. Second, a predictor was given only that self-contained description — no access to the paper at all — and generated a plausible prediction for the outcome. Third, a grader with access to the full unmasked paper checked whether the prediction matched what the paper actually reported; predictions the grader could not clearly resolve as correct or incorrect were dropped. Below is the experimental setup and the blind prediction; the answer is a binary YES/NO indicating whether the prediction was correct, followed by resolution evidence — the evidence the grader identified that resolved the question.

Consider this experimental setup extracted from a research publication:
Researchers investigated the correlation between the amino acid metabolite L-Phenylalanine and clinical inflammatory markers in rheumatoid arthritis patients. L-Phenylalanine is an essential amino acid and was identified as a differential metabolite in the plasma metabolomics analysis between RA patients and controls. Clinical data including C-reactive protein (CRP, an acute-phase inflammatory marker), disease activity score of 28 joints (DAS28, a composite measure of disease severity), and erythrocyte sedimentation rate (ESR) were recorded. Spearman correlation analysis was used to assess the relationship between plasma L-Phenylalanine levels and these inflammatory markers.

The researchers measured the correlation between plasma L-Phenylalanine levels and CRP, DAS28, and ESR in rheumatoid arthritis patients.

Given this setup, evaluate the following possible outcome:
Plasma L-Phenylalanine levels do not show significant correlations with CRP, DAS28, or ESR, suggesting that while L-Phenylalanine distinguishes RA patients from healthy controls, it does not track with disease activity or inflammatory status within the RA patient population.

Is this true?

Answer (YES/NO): NO